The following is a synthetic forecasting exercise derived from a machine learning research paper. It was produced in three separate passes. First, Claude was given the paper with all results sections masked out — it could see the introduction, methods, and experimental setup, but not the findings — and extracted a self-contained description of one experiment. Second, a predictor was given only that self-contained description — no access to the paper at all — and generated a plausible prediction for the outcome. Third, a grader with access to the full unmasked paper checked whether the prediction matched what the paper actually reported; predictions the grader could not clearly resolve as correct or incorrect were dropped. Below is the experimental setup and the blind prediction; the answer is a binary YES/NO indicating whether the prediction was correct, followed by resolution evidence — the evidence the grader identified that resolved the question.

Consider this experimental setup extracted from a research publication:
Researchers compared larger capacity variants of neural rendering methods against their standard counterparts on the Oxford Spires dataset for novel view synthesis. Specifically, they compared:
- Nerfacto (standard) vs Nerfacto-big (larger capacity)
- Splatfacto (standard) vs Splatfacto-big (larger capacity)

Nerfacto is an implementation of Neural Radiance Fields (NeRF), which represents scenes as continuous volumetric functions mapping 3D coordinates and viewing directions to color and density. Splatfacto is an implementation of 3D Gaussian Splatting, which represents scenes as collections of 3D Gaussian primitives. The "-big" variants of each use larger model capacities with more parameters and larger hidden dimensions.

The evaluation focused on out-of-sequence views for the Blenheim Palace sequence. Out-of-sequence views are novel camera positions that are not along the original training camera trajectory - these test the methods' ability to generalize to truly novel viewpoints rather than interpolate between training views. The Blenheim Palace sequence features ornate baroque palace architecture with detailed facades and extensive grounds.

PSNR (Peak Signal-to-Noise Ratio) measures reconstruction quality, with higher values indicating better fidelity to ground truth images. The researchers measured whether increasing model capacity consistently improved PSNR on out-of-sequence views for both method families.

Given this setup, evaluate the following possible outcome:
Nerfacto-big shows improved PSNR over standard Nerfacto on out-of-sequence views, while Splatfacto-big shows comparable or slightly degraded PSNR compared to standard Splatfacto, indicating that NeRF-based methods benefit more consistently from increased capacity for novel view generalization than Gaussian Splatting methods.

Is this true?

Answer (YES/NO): NO